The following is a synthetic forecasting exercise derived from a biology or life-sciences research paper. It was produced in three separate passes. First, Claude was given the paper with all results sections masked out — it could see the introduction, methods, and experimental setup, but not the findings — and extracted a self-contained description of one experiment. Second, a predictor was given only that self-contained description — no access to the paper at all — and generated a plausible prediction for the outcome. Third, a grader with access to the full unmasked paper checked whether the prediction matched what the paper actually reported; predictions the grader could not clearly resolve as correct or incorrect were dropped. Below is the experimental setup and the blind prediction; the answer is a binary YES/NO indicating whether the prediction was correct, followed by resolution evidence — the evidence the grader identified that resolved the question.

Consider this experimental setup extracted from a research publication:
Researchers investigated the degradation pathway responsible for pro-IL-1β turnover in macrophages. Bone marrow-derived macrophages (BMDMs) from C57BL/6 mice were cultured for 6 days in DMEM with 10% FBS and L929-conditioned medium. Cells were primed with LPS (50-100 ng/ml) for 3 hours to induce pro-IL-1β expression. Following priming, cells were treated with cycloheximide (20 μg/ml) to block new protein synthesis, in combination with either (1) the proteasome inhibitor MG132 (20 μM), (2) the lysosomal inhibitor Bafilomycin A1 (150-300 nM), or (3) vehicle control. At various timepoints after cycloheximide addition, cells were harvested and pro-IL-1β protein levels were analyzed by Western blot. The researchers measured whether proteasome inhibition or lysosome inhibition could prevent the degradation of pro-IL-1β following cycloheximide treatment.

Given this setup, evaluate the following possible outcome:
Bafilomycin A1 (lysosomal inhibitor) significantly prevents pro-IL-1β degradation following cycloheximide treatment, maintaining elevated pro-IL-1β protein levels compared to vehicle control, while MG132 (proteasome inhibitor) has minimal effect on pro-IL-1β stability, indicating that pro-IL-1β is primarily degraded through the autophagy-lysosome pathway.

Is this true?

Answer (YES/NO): NO